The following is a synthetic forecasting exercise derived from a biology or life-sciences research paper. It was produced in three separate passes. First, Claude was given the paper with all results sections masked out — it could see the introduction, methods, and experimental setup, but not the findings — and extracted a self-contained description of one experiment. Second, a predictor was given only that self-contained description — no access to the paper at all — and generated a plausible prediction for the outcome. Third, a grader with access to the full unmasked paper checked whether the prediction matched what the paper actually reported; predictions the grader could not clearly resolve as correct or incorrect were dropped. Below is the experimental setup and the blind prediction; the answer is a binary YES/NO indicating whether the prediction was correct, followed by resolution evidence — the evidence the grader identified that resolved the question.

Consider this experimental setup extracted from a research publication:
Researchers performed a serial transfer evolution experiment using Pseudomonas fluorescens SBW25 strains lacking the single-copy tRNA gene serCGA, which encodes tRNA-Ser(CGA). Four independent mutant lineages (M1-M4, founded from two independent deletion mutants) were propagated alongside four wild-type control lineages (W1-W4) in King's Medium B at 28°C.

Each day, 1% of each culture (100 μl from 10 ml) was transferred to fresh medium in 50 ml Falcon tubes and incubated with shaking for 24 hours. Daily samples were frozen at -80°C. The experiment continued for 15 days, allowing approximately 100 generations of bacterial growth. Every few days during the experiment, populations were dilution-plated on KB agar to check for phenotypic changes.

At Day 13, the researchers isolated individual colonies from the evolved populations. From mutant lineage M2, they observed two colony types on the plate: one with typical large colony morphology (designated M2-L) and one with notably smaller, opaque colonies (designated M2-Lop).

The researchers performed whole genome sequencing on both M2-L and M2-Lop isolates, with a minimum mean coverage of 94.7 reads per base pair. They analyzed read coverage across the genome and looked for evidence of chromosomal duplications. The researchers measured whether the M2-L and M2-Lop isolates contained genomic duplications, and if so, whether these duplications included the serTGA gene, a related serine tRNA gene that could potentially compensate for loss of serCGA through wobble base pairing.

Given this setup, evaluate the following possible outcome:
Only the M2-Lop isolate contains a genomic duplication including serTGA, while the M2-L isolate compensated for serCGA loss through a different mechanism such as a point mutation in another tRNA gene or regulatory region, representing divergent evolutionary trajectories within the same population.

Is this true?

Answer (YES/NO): NO